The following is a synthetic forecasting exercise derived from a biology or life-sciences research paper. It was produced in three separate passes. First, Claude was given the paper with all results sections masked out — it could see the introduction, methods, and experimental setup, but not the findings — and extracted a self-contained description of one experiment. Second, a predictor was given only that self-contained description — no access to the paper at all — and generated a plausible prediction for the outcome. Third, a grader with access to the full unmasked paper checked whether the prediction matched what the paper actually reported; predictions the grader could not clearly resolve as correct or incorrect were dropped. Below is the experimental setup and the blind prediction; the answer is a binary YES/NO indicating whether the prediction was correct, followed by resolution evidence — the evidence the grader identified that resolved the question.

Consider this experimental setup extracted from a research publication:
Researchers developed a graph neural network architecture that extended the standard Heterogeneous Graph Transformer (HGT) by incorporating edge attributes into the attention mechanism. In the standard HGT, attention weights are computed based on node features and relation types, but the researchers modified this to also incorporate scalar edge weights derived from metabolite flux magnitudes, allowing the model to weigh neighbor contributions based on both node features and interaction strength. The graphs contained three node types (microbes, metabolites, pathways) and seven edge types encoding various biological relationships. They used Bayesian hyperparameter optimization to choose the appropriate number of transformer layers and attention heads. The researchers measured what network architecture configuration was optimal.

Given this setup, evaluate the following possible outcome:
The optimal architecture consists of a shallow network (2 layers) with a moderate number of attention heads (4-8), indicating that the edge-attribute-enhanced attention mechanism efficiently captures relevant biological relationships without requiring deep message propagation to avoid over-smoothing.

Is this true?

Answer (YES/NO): NO